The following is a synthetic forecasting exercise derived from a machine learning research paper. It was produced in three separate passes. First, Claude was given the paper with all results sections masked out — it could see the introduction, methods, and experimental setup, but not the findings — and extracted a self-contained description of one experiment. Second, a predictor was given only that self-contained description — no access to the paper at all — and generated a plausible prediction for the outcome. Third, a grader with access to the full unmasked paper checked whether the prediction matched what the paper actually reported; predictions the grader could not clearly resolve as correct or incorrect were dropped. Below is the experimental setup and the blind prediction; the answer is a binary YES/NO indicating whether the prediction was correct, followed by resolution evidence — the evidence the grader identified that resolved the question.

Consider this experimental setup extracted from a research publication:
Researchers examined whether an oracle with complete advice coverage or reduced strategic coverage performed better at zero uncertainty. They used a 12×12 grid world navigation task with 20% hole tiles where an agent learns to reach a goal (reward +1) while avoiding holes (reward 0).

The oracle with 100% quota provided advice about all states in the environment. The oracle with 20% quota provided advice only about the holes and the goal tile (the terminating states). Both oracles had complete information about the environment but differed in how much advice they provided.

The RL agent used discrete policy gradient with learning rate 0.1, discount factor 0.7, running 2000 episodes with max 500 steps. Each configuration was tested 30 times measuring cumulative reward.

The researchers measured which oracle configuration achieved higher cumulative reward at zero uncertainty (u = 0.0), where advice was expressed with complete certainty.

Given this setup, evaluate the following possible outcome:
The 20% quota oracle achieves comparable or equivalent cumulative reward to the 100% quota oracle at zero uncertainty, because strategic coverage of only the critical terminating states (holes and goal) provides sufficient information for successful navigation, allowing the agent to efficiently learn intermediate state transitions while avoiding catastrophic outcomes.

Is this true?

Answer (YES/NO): YES